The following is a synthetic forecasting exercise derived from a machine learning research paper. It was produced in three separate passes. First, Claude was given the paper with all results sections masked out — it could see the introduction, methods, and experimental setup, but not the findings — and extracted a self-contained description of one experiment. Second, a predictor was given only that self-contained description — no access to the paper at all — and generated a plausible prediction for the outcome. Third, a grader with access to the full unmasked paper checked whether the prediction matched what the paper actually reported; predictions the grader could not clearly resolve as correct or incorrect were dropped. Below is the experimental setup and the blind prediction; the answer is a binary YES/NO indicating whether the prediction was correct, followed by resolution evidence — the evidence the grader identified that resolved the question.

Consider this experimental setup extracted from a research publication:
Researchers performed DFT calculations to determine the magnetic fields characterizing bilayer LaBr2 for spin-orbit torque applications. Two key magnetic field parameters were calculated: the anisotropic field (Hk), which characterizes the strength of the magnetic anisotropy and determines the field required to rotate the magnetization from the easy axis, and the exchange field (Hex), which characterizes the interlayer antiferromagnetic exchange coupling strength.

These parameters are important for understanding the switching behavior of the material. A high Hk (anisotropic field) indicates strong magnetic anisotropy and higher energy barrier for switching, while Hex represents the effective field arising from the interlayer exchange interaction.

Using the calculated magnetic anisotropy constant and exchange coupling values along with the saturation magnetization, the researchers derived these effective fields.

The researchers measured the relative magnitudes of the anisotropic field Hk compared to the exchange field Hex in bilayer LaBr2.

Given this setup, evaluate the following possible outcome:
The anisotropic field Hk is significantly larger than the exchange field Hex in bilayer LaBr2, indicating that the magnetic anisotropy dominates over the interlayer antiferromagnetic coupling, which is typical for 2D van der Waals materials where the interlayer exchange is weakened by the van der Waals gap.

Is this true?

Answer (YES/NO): YES